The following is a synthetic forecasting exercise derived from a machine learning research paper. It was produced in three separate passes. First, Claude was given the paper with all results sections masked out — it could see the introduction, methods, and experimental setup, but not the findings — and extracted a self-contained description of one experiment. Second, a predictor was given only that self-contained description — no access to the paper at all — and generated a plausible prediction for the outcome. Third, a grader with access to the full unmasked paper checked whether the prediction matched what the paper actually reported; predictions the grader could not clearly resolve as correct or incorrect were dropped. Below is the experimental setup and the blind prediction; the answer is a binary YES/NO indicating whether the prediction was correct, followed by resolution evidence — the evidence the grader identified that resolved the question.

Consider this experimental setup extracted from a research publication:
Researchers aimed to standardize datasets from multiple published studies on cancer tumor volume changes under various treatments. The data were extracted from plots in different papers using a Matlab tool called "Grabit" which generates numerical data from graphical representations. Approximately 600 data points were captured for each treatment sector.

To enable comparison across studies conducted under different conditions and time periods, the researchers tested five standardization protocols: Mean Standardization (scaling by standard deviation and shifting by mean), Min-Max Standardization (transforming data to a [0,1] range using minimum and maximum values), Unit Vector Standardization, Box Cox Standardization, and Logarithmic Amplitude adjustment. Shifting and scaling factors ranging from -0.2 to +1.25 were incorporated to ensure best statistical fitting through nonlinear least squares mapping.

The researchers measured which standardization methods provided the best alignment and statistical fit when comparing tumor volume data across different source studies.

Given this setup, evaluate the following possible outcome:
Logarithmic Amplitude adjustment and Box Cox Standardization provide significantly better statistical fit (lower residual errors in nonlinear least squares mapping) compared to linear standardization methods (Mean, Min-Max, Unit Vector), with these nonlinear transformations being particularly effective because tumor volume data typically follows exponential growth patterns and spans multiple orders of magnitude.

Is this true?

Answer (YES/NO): NO